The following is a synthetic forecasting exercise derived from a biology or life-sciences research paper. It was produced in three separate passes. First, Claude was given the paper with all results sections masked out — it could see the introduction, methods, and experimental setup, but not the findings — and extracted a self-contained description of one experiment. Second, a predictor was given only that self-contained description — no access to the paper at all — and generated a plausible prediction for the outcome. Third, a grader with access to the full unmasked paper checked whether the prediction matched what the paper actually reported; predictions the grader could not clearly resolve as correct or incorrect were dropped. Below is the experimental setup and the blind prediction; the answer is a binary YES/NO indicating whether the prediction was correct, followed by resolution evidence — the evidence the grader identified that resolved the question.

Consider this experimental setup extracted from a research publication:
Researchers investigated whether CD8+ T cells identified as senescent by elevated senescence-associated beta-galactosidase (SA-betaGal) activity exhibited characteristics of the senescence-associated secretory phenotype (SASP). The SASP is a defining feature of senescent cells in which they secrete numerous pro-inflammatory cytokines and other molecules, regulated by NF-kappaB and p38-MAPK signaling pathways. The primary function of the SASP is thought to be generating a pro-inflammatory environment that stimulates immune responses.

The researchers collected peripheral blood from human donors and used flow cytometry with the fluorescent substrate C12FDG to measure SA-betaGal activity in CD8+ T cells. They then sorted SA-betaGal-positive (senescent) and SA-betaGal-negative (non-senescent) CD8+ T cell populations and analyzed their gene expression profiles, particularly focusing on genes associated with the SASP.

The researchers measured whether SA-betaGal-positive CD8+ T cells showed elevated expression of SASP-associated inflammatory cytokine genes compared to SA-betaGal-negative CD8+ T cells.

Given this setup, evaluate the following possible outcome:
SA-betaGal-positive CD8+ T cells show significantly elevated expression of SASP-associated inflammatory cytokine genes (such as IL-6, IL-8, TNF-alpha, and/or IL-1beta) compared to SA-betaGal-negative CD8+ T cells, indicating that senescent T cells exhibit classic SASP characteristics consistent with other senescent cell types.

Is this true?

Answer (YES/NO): NO